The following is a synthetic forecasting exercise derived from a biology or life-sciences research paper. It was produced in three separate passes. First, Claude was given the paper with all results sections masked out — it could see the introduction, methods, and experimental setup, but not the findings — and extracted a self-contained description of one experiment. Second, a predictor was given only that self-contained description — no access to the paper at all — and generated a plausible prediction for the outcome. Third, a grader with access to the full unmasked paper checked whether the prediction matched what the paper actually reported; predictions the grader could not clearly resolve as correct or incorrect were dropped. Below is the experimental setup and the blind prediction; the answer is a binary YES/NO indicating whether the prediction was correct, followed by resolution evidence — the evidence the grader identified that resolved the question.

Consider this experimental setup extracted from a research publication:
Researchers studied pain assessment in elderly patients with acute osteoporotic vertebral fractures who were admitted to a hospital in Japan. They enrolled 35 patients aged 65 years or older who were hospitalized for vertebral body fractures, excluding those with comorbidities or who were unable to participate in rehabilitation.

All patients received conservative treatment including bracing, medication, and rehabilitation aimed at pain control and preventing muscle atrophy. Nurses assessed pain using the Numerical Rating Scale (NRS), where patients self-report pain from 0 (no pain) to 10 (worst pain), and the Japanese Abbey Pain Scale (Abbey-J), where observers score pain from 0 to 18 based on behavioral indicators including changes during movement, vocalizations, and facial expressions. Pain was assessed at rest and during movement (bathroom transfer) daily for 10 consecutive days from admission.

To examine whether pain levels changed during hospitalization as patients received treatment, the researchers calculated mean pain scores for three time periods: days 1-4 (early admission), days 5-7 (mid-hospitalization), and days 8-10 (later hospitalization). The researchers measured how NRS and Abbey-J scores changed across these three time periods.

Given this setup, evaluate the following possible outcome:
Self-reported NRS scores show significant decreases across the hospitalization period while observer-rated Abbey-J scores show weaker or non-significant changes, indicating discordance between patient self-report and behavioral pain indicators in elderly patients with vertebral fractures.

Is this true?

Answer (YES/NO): NO